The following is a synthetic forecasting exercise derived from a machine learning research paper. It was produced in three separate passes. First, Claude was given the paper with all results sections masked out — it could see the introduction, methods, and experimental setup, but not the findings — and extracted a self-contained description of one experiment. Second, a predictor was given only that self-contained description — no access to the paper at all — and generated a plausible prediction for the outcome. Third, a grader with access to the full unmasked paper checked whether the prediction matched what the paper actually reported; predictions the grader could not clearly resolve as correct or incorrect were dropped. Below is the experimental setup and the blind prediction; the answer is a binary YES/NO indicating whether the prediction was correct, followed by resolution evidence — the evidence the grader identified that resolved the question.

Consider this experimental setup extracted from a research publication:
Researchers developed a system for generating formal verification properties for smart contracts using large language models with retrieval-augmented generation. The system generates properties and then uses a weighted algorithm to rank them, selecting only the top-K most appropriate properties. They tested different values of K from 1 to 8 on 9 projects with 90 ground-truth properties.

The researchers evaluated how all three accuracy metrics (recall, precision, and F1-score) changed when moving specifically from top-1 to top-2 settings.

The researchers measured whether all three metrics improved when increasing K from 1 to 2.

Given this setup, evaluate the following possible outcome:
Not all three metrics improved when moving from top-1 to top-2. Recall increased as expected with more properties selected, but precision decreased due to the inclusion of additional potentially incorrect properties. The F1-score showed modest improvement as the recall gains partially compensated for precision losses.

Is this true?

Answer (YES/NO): NO